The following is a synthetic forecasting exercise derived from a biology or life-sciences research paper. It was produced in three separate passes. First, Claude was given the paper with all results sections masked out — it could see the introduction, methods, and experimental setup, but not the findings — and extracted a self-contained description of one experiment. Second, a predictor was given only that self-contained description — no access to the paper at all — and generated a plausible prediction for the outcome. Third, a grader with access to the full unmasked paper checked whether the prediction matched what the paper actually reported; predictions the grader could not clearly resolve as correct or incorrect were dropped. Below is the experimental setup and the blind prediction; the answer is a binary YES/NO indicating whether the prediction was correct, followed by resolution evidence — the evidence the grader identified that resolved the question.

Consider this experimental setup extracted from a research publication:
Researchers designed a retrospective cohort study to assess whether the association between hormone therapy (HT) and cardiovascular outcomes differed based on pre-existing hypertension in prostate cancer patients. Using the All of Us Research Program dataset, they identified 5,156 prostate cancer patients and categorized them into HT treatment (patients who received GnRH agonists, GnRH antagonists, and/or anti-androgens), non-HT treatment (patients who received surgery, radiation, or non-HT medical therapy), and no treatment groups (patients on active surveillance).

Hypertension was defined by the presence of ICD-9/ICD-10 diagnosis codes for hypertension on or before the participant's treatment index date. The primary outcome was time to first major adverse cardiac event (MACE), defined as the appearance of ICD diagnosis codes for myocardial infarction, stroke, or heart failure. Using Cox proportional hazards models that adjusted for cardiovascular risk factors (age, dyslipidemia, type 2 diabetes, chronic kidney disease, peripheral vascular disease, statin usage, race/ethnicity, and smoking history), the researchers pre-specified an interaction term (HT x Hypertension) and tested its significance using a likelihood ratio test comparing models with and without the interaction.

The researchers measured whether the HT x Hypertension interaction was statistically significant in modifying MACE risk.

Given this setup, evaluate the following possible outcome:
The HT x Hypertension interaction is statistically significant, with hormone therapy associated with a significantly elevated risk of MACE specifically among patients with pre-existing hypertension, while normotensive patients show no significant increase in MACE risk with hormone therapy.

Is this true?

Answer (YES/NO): NO